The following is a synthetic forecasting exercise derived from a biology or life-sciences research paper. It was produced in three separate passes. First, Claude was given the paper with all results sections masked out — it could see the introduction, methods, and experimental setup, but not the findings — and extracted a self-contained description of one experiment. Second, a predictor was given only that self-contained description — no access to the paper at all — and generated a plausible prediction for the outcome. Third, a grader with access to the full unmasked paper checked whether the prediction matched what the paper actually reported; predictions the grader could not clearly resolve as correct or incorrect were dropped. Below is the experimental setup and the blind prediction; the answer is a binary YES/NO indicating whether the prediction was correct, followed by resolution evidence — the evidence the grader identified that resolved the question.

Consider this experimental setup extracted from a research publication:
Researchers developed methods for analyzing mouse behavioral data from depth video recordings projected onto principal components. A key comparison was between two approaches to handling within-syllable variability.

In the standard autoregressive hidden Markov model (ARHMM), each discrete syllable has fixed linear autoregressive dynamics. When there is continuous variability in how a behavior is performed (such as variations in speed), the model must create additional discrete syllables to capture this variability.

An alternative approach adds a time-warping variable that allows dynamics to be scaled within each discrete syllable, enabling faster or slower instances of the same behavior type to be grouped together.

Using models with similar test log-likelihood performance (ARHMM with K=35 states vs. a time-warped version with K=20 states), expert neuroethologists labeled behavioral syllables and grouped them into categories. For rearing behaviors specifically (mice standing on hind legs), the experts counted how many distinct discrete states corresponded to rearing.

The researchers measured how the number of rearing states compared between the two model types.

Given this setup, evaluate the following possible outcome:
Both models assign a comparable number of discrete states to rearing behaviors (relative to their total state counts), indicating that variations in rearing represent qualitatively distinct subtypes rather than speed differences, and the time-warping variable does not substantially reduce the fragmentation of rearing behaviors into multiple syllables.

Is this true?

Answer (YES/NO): NO